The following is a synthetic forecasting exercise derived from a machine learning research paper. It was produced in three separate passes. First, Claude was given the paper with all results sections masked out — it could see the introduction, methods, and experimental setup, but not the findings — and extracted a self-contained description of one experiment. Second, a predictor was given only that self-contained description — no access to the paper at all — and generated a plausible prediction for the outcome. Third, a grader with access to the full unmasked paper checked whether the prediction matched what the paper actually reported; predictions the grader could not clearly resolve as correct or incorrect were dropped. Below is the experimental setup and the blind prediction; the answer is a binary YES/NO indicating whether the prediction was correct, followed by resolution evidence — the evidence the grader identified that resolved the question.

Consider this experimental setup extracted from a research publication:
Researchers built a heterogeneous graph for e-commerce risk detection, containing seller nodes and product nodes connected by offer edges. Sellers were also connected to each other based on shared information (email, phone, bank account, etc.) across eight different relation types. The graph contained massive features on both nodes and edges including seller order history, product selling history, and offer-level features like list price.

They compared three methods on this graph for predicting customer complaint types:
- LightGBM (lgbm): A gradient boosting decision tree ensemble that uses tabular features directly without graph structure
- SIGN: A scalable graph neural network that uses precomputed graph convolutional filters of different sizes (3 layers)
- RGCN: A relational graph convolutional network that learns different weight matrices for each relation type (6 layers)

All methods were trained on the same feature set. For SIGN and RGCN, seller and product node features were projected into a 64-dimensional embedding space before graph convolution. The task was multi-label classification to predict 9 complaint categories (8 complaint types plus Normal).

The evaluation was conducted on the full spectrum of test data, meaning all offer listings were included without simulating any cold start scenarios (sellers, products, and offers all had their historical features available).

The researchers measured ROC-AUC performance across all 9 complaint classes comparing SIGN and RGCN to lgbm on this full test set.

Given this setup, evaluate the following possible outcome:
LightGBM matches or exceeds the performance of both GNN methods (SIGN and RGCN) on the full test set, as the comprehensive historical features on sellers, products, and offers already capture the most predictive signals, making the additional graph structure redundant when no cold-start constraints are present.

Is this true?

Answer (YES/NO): YES